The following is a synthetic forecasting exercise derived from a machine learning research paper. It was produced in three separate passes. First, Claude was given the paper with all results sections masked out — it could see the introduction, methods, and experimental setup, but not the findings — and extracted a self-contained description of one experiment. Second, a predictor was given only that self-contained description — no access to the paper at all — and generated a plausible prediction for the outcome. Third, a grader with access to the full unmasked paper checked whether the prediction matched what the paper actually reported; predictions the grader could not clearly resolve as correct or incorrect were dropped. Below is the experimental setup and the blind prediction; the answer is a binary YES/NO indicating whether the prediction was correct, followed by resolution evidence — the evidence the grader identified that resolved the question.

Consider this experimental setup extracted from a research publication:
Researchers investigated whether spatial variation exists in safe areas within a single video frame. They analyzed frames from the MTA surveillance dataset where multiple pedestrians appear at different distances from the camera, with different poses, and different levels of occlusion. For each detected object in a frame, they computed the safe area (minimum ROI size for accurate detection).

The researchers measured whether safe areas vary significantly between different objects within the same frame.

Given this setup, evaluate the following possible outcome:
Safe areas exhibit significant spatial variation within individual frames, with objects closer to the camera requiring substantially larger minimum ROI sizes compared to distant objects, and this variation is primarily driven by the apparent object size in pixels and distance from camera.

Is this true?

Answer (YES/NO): NO